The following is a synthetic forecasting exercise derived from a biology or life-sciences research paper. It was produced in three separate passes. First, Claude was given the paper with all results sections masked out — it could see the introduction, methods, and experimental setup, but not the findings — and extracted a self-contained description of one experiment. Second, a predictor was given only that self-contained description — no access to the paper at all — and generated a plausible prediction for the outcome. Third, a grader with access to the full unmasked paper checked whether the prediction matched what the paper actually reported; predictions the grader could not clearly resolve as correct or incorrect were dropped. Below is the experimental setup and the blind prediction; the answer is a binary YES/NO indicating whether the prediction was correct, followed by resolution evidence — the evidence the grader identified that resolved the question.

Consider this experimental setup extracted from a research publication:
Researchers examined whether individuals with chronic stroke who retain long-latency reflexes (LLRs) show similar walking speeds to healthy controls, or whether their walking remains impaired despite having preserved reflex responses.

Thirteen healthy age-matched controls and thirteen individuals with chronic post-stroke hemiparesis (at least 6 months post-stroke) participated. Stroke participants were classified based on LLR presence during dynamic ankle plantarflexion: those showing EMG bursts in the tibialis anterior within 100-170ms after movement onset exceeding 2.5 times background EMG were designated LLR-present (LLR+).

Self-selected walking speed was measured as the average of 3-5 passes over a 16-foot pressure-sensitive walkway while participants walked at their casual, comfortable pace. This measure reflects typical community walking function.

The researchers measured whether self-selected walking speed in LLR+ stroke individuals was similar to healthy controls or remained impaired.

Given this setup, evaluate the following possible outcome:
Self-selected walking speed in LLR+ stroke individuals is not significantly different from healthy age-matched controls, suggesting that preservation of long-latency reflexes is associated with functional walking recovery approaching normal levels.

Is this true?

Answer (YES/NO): NO